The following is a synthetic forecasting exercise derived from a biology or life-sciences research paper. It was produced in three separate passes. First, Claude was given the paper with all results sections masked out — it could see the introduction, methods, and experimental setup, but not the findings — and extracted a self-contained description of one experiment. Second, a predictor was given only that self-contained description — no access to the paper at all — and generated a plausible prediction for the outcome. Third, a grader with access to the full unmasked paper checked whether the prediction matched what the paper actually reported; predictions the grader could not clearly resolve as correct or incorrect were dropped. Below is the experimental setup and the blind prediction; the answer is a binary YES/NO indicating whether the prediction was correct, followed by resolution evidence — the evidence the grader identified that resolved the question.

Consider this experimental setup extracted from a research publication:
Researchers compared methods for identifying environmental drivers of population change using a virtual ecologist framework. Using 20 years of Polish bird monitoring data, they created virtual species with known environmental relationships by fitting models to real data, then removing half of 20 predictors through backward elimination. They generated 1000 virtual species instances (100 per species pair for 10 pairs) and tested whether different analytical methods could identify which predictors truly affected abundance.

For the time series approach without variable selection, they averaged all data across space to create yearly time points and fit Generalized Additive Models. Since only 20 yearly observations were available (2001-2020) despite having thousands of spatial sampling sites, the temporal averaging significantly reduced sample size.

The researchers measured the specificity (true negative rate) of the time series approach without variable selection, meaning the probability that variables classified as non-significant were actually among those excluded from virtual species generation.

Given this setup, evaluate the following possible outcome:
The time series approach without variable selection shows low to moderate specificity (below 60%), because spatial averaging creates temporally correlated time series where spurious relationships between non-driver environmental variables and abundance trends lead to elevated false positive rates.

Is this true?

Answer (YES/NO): NO